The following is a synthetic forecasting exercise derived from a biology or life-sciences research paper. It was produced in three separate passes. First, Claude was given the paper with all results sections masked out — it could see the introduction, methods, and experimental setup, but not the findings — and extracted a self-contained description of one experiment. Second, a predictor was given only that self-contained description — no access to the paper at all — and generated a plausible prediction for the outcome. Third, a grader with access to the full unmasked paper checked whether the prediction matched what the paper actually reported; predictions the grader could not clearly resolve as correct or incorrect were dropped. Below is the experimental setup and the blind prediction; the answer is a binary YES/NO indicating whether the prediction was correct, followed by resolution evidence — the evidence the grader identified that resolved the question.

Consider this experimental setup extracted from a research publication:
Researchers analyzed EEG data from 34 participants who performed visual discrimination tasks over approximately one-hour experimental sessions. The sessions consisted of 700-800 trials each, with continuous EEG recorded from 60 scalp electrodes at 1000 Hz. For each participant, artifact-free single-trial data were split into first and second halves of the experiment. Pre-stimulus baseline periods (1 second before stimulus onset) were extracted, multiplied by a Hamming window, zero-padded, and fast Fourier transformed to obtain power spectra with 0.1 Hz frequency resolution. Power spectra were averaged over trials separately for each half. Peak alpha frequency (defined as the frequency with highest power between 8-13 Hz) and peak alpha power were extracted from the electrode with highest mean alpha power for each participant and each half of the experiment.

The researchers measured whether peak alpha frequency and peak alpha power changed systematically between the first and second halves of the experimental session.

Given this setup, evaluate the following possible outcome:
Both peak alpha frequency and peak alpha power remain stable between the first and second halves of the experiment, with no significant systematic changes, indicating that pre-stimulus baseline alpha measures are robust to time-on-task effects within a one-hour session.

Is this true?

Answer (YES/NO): NO